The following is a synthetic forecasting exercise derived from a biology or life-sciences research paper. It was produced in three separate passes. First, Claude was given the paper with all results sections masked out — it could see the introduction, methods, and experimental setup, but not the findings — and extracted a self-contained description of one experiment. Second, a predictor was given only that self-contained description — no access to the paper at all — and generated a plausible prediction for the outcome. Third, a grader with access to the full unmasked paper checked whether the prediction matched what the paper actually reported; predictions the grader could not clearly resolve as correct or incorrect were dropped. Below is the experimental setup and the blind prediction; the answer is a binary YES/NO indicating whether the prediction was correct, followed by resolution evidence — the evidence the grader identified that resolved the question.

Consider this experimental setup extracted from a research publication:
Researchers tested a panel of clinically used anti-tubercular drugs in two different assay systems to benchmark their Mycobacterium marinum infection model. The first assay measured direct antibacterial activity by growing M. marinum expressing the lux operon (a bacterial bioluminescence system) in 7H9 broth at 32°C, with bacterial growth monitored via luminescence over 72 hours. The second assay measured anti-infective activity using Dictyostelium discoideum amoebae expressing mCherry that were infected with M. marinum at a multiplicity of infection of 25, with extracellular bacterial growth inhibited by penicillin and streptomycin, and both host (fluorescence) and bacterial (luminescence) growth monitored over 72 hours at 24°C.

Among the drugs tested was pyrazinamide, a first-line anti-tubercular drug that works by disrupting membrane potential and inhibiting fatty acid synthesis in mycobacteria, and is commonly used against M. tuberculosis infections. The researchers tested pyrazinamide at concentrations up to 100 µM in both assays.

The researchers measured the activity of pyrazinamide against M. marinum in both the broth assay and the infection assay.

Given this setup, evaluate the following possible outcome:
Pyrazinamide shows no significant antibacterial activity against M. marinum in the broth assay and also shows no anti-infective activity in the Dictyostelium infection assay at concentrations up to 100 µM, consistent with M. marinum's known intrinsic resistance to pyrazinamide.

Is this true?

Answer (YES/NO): YES